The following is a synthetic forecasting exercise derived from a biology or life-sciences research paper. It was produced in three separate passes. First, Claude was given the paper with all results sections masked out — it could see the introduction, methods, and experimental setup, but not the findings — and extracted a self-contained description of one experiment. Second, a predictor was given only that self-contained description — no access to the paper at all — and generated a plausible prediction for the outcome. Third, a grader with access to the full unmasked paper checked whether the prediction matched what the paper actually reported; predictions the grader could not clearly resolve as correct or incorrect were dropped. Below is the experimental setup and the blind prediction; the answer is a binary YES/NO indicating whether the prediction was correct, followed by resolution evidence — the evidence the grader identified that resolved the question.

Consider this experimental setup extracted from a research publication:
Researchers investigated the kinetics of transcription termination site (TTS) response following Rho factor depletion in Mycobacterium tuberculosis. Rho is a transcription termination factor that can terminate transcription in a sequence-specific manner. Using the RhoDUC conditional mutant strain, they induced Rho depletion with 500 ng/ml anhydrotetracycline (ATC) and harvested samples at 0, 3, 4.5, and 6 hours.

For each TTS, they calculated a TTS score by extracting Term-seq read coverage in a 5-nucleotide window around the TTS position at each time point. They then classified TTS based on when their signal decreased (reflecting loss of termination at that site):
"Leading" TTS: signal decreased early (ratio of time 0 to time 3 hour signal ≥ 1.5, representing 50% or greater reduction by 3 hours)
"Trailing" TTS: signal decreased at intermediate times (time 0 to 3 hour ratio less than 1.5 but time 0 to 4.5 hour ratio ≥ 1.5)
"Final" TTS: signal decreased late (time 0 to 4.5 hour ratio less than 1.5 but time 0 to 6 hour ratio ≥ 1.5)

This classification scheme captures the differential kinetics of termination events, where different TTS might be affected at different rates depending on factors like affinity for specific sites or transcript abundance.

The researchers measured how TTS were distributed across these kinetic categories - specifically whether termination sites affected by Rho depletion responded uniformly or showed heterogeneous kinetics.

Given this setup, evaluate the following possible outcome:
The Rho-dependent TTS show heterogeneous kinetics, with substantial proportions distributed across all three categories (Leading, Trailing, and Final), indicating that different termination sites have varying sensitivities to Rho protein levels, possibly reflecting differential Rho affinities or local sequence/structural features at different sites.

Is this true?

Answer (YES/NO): YES